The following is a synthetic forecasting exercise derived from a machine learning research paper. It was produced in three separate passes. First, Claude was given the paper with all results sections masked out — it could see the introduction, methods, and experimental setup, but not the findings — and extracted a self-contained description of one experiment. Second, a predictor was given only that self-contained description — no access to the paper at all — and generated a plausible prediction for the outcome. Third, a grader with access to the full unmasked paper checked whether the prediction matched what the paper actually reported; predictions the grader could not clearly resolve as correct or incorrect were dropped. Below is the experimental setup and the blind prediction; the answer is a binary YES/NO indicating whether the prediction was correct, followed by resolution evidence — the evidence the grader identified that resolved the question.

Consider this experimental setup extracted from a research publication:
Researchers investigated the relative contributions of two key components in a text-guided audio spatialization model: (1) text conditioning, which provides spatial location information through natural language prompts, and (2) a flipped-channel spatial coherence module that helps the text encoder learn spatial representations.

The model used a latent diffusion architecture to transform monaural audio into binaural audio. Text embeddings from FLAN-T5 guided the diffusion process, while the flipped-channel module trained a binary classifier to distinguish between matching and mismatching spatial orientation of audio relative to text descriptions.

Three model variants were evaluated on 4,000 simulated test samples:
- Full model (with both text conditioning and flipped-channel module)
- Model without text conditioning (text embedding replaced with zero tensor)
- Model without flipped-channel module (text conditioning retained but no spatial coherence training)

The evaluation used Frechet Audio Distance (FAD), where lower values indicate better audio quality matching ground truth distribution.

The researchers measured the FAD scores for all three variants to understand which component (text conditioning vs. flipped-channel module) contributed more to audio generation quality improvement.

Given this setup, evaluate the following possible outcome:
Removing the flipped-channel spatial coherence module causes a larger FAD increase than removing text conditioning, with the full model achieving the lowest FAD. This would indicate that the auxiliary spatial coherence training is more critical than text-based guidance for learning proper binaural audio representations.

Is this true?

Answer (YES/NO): NO